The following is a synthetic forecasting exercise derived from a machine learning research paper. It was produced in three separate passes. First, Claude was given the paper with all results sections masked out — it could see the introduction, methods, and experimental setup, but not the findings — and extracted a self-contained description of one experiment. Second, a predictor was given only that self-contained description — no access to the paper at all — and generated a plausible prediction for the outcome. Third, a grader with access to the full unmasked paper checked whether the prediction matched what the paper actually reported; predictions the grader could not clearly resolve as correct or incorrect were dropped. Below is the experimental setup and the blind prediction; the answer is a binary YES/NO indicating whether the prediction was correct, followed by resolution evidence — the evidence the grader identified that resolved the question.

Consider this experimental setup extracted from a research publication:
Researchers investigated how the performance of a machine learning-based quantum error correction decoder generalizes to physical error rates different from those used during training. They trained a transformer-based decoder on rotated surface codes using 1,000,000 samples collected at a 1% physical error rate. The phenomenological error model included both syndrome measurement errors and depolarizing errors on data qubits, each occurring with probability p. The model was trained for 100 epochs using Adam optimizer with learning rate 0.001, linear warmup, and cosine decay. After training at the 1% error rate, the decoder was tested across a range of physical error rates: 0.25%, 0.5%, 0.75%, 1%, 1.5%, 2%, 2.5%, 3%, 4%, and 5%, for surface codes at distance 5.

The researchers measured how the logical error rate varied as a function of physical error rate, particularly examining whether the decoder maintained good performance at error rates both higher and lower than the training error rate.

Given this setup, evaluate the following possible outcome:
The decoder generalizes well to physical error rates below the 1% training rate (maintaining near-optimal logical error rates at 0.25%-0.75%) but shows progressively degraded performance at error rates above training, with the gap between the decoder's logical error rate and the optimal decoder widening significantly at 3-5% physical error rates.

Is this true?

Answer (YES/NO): NO